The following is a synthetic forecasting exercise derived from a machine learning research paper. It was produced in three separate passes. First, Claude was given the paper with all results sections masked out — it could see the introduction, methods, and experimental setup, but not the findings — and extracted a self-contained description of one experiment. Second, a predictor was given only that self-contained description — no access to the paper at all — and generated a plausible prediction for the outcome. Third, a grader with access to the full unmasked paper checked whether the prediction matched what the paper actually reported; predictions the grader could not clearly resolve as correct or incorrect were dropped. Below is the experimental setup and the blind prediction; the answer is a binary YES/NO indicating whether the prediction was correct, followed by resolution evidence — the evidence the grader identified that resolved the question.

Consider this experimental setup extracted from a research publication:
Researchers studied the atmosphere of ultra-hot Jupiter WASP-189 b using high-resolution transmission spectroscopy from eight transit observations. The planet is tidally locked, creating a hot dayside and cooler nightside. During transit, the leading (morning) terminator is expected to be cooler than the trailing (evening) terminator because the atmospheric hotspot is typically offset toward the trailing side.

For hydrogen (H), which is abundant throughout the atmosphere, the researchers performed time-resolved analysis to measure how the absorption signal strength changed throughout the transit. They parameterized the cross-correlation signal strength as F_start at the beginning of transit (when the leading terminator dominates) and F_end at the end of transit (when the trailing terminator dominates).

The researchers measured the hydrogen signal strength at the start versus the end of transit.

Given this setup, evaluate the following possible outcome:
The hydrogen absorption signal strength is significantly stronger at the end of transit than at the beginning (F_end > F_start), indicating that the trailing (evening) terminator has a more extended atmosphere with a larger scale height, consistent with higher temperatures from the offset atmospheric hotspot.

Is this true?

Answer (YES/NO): NO